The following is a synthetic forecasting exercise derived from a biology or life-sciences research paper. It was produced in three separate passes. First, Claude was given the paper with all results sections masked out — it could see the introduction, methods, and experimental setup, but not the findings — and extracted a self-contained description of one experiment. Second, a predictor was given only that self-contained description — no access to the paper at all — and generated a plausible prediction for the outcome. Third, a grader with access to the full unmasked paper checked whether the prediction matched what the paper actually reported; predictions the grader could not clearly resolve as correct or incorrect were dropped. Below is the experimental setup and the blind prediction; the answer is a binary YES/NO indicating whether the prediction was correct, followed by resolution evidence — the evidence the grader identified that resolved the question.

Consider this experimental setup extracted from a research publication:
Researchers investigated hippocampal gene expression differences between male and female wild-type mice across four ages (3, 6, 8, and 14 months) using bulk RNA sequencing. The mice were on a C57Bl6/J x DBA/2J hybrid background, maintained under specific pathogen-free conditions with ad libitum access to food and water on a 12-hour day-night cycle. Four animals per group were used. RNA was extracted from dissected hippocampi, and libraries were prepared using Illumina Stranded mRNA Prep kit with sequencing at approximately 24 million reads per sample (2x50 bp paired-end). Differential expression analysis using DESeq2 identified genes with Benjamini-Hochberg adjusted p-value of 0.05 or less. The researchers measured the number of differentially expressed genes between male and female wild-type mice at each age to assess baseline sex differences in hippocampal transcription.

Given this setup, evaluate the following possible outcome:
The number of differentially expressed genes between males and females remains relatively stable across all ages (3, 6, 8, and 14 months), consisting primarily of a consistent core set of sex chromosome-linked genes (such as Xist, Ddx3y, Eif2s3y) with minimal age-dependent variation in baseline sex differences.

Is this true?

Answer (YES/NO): NO